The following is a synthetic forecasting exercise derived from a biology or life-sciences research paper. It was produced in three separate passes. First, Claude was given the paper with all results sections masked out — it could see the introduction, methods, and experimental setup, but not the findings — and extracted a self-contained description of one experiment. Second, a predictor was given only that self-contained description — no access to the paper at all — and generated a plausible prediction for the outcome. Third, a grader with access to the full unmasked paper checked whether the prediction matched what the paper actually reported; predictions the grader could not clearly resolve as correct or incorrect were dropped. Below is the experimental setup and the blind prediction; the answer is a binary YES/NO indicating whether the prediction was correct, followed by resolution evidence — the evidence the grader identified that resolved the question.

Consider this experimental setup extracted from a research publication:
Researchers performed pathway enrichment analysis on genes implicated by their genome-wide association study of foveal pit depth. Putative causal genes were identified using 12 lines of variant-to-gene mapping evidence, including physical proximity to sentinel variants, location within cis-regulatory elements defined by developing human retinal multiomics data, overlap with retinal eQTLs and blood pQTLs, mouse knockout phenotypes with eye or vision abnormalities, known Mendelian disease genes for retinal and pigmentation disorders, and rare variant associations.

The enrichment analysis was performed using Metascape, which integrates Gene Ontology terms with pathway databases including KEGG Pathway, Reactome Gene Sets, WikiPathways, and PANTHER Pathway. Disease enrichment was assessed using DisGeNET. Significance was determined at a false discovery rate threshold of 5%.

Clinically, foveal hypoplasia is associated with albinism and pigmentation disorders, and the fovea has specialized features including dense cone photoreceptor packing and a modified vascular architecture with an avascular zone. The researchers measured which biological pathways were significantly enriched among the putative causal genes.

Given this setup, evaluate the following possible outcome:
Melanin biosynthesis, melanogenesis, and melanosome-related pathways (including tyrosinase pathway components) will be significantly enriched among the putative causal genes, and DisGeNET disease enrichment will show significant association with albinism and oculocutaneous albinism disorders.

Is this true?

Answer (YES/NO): NO